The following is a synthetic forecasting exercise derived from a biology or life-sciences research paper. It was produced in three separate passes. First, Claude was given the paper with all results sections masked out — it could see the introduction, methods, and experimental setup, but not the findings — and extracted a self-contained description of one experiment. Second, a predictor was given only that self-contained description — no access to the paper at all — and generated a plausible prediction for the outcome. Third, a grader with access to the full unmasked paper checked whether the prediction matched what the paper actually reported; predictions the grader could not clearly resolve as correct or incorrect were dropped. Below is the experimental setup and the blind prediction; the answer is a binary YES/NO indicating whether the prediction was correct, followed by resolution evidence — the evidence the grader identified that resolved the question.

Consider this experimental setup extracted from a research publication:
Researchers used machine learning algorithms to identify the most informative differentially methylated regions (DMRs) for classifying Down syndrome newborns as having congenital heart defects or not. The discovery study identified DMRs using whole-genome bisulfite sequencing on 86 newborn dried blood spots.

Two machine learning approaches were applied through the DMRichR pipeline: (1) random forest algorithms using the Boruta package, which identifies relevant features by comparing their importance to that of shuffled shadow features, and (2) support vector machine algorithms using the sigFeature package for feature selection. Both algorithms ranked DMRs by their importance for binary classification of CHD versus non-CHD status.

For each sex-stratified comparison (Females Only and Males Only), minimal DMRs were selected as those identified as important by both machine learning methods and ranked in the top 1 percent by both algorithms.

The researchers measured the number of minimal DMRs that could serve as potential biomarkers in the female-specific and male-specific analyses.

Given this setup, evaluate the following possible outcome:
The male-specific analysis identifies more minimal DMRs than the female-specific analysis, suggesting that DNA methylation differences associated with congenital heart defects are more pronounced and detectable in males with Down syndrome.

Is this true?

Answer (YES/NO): YES